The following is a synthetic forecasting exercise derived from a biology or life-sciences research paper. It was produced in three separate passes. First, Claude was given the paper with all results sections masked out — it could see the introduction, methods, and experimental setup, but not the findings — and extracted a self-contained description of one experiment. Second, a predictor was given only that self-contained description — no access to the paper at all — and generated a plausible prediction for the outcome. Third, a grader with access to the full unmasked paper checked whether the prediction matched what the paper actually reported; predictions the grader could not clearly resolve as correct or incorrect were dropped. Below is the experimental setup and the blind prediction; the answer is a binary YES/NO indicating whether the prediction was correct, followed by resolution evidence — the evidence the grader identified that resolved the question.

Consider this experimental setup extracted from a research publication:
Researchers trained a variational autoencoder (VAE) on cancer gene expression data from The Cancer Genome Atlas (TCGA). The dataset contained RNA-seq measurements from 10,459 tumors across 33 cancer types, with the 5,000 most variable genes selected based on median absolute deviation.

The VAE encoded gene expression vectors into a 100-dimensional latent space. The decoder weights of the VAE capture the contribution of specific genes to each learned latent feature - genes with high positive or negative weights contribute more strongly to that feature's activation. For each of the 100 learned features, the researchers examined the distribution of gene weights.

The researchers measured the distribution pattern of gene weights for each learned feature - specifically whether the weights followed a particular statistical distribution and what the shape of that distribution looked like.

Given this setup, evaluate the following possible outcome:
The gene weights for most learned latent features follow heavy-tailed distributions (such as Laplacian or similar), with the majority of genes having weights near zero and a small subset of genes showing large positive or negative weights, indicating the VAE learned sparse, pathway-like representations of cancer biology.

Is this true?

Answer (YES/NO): NO